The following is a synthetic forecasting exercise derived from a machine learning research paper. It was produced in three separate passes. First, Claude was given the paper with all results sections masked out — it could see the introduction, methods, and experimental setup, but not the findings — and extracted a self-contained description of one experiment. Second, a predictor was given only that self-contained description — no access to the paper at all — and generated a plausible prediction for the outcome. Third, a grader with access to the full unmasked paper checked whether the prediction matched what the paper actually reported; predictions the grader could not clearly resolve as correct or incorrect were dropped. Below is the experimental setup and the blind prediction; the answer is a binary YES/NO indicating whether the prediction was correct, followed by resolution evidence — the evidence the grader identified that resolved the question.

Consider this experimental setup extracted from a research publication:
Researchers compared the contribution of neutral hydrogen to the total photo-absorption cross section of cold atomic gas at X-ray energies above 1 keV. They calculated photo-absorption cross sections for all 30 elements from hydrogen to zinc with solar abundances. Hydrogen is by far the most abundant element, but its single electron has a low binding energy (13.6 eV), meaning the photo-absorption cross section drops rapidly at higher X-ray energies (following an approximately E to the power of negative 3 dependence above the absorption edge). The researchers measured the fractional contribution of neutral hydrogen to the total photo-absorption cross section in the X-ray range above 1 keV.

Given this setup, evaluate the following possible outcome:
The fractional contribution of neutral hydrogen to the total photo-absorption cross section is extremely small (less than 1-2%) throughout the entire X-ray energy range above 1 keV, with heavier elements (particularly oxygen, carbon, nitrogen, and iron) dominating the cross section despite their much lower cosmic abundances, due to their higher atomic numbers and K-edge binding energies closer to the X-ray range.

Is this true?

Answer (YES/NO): NO